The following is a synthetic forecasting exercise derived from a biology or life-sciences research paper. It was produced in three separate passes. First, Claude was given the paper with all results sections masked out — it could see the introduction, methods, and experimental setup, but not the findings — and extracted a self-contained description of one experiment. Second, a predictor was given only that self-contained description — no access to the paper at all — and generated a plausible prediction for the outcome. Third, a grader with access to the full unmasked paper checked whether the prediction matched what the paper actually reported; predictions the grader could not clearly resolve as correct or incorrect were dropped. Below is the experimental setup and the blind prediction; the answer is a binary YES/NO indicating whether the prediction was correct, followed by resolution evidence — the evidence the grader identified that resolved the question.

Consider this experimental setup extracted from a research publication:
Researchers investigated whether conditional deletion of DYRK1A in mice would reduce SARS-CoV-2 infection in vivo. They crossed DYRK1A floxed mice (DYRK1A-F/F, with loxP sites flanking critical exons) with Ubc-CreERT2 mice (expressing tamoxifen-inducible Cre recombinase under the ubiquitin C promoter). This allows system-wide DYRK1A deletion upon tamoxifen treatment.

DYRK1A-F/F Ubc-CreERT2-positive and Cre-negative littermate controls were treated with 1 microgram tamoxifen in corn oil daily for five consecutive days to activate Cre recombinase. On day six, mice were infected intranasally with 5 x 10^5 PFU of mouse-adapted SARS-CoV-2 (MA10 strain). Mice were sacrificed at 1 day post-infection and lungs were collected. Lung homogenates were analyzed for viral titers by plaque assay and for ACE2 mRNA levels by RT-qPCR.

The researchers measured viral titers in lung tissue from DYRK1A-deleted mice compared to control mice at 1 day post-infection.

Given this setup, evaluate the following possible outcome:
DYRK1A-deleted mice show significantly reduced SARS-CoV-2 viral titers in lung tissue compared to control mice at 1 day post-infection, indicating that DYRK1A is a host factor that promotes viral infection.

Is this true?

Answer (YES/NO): YES